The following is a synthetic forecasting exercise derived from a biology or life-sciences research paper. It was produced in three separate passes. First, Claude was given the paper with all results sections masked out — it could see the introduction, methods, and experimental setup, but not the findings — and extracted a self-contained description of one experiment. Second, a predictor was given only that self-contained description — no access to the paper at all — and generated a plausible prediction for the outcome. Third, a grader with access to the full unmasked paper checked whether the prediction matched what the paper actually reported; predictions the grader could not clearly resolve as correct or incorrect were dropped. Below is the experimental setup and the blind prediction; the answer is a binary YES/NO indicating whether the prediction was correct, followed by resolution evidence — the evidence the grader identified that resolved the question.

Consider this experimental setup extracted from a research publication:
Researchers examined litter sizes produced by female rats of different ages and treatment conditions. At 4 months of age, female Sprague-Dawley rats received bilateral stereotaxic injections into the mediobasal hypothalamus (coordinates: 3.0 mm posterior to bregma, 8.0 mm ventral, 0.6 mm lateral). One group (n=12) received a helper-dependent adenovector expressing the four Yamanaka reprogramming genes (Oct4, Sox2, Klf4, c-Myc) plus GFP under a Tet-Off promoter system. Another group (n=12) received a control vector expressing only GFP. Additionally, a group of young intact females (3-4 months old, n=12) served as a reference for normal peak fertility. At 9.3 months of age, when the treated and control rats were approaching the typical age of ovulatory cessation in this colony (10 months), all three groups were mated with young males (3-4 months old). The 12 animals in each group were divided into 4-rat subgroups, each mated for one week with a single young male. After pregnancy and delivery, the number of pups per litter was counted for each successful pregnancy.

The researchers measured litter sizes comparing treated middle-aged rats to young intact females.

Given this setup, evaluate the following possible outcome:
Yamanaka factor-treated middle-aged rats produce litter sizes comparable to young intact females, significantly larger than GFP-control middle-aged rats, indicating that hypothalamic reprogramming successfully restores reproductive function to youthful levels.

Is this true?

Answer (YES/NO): NO